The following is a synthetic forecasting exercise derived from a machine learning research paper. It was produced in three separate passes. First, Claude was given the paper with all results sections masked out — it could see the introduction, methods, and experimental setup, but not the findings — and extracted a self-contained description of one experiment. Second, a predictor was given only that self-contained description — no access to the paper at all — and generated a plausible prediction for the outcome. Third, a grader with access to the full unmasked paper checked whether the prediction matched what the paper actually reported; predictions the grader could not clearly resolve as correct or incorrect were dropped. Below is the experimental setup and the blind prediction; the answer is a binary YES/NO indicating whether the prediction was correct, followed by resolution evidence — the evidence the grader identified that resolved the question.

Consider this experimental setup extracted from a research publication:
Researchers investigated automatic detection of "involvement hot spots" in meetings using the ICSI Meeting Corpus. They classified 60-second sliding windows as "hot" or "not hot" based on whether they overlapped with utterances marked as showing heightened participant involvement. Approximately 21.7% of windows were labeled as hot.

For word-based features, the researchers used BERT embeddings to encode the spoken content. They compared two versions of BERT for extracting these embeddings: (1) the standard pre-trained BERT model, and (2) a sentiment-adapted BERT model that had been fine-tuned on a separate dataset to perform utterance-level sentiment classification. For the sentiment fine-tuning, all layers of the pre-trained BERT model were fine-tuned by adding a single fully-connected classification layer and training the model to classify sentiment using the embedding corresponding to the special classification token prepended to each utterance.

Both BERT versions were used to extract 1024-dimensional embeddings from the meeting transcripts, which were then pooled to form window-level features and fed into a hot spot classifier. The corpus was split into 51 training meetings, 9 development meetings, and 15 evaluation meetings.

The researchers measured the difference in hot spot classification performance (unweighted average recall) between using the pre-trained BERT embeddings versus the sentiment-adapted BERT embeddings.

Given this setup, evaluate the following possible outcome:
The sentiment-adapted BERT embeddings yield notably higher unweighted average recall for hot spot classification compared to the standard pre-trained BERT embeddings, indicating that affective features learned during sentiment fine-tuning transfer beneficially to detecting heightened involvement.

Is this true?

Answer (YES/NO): NO